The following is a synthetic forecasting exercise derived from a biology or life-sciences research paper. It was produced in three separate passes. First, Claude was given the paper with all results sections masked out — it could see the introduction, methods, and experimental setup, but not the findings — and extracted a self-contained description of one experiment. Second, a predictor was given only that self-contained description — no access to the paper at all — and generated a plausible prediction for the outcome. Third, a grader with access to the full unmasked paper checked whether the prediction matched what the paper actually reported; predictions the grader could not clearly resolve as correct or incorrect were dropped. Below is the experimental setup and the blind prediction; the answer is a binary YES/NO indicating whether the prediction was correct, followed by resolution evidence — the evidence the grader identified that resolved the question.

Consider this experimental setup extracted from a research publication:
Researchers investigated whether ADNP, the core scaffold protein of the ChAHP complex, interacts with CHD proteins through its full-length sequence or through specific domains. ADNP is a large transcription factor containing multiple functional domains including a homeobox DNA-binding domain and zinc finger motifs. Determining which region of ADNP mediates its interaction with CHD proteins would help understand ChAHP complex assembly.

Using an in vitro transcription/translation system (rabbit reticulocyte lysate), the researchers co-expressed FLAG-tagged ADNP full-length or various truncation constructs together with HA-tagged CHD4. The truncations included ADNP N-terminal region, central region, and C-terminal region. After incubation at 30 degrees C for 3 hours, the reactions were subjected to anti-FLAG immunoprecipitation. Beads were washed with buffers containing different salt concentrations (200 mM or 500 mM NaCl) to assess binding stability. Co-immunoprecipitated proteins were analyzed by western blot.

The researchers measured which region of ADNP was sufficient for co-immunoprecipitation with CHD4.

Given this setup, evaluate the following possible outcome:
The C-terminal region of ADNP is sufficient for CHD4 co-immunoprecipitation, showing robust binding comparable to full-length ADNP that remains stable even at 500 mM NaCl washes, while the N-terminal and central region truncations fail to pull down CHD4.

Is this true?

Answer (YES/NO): NO